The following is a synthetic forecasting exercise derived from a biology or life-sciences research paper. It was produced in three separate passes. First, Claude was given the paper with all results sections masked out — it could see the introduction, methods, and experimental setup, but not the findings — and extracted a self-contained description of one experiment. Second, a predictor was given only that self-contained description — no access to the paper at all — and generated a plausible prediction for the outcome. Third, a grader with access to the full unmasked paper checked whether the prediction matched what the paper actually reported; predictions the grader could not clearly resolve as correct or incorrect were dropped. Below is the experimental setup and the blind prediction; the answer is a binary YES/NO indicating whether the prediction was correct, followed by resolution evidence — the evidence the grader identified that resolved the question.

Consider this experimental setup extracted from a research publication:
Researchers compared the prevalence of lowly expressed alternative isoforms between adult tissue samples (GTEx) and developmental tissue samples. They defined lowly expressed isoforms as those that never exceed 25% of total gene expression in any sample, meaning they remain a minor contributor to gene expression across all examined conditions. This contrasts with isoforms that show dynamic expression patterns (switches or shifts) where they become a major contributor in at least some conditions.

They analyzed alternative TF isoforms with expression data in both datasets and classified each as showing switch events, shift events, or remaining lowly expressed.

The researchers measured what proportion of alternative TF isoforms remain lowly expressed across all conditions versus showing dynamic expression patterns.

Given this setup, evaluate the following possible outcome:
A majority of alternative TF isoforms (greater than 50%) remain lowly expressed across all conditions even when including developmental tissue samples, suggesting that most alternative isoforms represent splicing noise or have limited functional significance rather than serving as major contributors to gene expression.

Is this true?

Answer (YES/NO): NO